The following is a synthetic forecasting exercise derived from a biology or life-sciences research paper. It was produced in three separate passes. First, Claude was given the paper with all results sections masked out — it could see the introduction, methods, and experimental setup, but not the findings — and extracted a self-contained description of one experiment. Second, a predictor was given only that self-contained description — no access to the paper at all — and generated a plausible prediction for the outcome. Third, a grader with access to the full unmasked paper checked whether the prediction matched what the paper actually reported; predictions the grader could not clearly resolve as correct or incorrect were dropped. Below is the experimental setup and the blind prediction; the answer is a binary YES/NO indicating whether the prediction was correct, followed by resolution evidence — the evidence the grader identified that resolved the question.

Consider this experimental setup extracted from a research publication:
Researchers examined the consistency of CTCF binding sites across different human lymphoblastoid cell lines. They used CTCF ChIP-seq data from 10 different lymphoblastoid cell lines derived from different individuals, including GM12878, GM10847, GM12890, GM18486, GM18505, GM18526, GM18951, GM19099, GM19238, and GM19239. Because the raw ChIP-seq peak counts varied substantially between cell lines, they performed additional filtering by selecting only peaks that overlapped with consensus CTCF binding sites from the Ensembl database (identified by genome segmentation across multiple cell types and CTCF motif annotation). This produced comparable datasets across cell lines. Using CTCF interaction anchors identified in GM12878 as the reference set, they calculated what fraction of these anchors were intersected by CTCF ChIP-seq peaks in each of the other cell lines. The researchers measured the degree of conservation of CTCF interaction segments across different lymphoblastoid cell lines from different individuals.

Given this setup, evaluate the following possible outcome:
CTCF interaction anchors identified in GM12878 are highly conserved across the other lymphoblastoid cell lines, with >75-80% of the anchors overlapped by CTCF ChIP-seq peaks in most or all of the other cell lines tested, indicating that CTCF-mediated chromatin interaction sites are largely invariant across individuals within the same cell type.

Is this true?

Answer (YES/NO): YES